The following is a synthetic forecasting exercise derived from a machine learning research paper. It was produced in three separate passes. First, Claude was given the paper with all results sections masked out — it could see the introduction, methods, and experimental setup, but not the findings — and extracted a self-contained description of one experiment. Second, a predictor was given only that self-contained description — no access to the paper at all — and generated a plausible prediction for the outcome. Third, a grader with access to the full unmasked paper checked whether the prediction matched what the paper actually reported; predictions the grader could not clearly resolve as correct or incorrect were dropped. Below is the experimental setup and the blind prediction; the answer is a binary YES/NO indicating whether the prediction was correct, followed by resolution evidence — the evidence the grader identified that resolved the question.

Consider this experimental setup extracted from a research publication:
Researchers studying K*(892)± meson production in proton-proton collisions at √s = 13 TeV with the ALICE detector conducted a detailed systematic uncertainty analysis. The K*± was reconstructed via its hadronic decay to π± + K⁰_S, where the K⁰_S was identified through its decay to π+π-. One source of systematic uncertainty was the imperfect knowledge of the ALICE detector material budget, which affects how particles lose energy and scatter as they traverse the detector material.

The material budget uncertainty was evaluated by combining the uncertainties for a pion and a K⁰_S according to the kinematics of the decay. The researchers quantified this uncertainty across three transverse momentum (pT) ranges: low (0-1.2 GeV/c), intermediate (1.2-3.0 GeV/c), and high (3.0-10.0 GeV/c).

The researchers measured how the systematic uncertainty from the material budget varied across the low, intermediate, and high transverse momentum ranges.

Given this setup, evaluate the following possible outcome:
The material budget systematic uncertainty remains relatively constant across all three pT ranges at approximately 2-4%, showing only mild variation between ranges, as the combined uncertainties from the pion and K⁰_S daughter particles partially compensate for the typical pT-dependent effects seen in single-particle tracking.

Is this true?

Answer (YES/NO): NO